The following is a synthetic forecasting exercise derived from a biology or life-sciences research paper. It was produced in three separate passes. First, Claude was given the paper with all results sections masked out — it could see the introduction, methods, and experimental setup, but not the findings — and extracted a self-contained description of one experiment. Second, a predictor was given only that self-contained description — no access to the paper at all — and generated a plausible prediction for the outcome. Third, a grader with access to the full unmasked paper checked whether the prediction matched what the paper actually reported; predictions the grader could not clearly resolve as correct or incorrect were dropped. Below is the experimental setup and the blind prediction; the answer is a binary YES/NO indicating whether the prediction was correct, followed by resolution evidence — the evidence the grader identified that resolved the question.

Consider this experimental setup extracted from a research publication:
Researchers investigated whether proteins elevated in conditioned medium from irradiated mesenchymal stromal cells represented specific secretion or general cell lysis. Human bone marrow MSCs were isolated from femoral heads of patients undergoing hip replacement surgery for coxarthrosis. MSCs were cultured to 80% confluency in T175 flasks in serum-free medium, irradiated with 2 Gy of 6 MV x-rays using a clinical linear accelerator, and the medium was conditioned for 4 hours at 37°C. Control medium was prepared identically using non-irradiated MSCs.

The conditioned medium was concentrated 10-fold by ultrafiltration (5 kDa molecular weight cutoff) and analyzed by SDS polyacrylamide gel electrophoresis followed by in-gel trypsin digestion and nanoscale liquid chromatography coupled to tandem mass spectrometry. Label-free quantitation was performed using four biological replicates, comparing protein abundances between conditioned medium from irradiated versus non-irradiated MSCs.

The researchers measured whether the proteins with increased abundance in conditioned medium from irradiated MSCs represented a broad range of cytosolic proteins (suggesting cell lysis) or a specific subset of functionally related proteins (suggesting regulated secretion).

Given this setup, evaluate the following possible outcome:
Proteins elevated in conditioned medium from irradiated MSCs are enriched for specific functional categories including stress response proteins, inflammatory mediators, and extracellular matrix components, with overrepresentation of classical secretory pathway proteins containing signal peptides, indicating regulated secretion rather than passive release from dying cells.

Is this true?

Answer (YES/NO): NO